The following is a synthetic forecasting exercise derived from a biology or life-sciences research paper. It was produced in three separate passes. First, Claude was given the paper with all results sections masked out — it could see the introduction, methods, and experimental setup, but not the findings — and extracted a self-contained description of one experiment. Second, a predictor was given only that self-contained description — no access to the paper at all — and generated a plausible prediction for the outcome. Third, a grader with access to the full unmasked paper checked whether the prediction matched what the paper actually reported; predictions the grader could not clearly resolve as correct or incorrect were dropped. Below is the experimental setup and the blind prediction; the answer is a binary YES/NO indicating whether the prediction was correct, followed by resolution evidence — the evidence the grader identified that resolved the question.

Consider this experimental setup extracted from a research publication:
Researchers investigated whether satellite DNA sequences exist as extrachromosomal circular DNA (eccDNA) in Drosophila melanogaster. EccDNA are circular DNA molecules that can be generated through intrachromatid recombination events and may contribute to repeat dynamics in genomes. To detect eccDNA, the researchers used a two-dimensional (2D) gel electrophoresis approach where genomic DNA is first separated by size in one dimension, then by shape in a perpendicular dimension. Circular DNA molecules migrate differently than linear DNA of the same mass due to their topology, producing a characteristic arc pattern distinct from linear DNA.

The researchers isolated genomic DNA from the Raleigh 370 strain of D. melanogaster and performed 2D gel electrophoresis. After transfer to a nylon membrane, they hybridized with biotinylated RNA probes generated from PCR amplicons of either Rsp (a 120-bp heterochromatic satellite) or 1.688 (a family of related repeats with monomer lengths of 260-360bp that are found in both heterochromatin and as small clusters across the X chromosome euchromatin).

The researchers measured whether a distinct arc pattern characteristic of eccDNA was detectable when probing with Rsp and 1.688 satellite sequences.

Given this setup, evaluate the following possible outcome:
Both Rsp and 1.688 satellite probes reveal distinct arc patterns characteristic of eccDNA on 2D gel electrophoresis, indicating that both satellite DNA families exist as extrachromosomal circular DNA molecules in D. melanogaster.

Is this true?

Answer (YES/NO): YES